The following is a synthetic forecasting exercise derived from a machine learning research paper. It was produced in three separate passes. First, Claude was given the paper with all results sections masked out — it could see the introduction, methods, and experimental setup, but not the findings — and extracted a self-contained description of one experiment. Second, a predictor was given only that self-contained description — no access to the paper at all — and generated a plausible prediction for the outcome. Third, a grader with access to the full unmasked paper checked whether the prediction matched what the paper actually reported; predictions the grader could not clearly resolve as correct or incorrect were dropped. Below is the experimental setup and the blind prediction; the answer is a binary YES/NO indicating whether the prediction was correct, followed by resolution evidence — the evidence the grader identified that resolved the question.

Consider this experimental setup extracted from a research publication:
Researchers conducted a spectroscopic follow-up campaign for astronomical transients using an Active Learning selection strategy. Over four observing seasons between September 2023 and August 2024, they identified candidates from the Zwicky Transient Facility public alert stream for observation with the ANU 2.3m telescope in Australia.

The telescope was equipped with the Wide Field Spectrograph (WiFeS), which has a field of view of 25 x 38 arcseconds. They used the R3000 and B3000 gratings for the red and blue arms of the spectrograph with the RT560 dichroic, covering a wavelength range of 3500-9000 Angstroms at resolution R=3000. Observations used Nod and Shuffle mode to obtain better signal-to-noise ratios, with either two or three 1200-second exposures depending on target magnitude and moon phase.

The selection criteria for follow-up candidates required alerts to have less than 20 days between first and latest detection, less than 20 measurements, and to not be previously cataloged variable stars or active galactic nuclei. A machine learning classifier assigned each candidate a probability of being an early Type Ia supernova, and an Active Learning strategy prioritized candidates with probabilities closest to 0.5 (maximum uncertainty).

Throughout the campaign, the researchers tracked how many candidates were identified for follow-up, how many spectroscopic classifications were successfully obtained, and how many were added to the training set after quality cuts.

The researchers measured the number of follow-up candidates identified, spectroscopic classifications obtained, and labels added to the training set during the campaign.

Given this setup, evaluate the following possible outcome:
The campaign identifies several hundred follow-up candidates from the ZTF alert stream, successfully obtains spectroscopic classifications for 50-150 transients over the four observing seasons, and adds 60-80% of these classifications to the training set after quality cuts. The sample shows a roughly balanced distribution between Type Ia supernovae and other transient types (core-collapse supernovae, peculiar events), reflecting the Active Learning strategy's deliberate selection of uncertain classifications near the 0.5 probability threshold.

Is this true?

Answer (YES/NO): NO